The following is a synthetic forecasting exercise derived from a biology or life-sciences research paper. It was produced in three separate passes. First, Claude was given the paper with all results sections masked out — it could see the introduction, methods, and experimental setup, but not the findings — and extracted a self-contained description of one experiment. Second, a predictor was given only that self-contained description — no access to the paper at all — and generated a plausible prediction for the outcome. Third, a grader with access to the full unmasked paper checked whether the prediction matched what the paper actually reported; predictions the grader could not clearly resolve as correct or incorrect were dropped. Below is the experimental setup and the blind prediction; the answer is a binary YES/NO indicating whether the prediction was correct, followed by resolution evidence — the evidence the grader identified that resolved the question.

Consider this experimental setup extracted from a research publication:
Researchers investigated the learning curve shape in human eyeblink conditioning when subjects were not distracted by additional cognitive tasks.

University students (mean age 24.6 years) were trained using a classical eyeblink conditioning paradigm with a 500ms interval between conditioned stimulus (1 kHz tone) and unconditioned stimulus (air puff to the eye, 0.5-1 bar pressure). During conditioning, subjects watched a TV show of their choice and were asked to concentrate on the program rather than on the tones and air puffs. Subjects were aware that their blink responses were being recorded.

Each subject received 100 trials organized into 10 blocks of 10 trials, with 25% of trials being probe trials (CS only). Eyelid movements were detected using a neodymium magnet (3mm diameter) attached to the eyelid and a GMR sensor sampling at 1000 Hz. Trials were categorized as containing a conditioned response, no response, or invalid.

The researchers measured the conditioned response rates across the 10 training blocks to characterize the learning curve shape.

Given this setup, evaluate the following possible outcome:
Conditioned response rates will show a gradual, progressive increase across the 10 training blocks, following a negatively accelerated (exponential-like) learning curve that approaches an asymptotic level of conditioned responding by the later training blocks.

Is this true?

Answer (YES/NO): NO